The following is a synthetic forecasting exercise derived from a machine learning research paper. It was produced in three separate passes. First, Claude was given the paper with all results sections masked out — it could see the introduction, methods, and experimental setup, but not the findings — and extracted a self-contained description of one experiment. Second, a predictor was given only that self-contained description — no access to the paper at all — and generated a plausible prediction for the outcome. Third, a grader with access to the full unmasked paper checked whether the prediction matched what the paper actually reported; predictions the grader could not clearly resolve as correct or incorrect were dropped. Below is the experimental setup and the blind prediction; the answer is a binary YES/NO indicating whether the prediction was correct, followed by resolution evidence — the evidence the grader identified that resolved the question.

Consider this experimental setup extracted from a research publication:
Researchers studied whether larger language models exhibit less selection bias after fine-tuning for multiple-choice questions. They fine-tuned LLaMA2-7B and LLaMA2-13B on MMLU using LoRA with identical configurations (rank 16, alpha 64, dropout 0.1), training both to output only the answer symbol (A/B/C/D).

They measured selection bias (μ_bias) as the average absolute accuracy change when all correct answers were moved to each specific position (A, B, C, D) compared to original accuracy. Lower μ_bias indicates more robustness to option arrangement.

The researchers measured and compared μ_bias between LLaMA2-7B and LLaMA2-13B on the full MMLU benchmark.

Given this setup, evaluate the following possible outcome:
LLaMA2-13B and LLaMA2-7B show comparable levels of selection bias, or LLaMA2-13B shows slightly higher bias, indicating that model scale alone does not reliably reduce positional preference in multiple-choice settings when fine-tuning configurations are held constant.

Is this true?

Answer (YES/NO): NO